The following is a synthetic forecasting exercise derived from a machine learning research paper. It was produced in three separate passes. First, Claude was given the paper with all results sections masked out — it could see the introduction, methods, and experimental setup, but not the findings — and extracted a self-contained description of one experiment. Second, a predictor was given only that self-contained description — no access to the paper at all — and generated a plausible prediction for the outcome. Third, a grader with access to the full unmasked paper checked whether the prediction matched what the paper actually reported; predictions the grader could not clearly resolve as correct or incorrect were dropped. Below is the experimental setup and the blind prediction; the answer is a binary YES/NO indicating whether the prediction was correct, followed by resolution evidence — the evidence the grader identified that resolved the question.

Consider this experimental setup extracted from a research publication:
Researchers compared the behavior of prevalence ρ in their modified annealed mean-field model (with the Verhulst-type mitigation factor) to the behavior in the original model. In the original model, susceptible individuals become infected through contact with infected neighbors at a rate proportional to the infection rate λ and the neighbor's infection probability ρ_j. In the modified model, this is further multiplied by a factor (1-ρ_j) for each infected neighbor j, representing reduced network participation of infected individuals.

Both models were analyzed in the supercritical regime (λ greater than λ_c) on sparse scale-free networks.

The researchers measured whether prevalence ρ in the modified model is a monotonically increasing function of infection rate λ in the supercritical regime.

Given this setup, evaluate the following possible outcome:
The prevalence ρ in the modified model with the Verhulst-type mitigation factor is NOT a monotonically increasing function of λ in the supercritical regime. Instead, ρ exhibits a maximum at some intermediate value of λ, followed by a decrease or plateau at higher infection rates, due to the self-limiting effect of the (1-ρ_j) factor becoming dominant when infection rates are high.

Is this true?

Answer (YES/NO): NO